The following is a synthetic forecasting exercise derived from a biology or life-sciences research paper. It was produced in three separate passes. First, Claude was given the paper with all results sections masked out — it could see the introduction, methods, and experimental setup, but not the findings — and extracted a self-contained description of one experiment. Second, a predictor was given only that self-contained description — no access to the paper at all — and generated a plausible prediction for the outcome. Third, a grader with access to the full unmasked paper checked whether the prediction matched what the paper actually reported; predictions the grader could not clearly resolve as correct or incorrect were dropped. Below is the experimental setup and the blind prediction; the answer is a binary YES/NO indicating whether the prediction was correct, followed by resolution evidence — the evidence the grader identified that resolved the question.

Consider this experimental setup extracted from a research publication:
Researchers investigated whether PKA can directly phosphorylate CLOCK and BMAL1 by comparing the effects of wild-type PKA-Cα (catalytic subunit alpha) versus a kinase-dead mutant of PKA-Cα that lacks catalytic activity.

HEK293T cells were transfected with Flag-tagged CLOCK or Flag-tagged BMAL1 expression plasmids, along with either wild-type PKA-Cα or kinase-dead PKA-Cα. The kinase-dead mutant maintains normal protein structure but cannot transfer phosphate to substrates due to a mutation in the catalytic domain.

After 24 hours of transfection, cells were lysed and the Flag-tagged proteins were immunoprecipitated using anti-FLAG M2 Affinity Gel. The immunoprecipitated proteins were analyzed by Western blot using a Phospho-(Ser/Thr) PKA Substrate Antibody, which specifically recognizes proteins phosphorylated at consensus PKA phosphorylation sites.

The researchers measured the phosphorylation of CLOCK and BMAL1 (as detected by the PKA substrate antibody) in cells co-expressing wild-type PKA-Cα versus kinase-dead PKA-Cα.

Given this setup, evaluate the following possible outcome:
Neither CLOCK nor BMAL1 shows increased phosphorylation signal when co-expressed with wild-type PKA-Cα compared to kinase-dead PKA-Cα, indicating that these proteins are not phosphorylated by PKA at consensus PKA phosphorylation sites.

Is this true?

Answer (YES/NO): NO